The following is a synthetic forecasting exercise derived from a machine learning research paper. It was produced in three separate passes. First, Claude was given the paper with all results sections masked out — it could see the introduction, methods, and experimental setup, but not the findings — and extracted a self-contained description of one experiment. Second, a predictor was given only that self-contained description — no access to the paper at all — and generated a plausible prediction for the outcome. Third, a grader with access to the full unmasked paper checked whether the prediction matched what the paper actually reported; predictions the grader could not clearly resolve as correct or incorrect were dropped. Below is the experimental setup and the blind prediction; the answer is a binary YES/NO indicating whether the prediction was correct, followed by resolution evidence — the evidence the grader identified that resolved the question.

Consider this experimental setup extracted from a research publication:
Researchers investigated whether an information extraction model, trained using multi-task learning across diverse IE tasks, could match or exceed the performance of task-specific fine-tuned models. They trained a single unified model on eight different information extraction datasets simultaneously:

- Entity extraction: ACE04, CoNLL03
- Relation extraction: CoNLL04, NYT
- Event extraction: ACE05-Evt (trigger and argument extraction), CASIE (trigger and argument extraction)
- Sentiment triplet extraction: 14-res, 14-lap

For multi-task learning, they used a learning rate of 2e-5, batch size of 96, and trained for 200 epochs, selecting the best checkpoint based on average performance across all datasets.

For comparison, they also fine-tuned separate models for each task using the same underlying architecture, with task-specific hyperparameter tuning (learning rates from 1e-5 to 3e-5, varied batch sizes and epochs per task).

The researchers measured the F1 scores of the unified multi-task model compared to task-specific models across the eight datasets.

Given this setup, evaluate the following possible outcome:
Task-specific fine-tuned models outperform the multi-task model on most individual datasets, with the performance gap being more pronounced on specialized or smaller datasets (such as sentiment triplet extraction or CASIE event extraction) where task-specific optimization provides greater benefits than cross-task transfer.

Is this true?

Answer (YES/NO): NO